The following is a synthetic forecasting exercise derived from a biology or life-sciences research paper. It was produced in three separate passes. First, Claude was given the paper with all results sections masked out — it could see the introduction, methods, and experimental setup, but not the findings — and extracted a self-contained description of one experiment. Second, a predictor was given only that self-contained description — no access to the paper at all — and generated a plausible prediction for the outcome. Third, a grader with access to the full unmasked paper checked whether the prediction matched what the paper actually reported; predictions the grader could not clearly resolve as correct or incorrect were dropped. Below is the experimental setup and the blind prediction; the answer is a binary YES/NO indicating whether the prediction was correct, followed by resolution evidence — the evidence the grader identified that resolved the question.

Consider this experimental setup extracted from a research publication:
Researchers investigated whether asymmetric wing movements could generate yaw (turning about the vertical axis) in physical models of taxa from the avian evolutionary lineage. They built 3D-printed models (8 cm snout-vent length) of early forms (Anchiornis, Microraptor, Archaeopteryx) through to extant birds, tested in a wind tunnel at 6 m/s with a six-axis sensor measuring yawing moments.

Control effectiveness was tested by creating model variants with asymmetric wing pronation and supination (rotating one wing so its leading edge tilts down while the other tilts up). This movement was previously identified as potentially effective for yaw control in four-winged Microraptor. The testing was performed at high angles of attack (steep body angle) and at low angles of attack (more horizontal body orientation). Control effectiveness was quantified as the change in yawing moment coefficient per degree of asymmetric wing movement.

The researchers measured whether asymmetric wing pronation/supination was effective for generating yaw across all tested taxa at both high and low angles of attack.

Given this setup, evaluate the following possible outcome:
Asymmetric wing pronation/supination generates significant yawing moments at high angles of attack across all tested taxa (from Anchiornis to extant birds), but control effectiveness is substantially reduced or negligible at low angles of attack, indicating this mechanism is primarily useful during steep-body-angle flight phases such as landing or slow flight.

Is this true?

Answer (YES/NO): NO